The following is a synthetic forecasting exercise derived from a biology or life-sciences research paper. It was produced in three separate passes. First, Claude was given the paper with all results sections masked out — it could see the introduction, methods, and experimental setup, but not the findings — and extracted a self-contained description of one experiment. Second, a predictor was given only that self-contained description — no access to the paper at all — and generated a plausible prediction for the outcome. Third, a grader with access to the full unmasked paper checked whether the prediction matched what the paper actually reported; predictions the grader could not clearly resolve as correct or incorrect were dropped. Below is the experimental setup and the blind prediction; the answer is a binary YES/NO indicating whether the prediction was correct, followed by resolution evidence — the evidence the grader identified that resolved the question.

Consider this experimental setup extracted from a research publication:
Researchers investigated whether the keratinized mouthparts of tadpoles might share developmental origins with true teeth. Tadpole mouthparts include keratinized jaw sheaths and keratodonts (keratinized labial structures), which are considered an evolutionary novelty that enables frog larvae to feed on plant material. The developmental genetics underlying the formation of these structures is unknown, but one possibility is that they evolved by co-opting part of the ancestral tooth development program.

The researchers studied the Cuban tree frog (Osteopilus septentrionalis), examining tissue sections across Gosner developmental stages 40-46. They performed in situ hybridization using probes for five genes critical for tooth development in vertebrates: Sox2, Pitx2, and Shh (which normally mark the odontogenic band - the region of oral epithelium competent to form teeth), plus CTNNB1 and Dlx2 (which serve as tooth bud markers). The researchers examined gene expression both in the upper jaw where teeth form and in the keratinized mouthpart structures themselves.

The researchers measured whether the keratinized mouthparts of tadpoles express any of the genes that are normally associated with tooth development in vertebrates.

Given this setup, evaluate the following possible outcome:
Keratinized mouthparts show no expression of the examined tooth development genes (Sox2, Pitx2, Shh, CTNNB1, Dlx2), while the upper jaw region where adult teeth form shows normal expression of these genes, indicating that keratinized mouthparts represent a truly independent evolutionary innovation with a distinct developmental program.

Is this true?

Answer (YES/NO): NO